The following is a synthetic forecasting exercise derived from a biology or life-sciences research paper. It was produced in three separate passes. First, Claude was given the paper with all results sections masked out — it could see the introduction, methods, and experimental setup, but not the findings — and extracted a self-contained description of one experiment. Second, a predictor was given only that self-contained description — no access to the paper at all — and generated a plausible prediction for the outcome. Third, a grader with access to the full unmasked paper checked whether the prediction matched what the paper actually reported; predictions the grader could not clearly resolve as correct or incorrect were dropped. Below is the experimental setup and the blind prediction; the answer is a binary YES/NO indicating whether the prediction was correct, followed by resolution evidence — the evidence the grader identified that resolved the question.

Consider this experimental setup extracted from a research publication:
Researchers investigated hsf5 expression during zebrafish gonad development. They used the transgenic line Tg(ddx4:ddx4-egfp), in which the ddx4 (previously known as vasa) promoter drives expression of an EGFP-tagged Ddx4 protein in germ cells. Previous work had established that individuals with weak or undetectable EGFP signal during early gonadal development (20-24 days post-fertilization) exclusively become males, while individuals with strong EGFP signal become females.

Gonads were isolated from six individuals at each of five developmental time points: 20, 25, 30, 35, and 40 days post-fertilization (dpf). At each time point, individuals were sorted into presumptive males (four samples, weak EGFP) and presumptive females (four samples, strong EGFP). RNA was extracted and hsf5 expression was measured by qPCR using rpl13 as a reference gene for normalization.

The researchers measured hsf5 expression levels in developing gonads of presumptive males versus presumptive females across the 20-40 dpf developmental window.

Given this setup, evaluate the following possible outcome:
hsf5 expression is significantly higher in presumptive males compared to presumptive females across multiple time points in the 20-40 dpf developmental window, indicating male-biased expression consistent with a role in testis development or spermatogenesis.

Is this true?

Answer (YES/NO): NO